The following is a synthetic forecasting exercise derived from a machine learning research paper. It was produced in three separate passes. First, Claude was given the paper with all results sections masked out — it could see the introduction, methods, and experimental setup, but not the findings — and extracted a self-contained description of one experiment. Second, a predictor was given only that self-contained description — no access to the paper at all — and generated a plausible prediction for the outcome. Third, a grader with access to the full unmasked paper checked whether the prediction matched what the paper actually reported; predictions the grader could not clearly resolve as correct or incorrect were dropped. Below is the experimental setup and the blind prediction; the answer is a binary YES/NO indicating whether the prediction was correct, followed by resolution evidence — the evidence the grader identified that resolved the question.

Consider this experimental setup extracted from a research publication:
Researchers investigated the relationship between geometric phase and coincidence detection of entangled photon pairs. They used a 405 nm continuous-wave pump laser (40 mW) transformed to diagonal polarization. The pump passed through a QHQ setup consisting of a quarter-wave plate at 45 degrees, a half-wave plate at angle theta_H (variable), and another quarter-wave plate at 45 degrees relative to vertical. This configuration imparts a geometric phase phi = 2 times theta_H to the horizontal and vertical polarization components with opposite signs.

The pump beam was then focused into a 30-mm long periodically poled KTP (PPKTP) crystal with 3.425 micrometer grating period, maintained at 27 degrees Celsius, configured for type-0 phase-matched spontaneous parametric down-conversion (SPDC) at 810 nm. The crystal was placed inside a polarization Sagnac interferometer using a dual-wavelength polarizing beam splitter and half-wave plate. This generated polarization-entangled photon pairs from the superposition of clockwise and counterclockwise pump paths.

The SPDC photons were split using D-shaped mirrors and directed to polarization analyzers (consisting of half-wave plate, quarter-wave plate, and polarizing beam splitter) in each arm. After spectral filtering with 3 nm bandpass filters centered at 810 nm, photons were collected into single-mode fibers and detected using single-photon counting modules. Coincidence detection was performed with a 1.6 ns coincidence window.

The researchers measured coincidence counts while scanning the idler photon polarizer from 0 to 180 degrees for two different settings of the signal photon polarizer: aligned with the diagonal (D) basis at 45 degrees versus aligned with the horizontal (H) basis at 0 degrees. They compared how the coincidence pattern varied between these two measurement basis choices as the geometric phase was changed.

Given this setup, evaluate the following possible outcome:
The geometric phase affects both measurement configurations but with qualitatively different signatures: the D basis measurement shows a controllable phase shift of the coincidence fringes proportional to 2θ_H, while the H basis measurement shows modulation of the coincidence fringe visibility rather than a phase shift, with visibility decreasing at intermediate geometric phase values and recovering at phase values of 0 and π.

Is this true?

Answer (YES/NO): NO